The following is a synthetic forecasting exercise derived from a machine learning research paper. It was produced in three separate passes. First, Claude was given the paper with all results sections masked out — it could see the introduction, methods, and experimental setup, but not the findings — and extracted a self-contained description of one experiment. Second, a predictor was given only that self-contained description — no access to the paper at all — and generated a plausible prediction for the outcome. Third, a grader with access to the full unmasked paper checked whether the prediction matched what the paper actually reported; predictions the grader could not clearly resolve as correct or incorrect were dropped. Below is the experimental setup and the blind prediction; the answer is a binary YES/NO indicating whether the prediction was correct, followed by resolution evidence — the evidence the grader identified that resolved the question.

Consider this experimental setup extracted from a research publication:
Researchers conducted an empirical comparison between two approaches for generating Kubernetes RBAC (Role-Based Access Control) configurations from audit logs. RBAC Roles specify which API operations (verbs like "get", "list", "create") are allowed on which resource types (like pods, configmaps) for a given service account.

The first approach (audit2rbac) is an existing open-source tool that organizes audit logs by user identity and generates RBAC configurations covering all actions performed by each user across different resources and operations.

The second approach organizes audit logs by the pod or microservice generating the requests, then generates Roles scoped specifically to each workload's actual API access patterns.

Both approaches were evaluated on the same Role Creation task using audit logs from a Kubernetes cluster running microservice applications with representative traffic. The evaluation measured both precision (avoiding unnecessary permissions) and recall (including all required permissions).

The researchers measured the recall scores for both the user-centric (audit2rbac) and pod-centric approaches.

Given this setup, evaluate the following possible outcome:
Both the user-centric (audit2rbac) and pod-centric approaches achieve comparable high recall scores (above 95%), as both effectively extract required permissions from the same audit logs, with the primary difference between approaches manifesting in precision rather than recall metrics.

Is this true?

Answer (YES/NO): YES